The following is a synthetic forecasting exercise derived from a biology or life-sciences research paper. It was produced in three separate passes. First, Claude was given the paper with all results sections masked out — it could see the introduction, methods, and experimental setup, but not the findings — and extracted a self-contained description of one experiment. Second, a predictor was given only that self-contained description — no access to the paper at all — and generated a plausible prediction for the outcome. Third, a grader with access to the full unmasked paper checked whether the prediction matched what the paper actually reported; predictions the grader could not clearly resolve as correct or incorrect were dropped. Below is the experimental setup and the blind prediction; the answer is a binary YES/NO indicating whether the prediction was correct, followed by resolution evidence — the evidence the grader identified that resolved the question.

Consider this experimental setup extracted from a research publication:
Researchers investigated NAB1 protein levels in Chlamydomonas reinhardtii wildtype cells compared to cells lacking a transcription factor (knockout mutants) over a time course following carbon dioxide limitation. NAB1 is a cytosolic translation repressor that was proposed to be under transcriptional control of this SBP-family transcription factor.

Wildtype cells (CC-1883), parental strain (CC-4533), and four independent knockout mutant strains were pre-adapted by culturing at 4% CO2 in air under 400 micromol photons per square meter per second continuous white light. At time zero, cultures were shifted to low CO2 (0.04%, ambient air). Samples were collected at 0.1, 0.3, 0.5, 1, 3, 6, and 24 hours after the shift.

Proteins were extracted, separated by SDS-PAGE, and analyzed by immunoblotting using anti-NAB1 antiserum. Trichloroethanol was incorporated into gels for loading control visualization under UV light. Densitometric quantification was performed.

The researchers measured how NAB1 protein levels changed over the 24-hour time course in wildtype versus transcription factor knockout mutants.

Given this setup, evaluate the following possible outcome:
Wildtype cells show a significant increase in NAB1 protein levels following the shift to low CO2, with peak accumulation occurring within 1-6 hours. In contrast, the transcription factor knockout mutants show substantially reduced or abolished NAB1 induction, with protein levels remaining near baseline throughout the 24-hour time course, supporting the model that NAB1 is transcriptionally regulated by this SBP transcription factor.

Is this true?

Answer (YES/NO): YES